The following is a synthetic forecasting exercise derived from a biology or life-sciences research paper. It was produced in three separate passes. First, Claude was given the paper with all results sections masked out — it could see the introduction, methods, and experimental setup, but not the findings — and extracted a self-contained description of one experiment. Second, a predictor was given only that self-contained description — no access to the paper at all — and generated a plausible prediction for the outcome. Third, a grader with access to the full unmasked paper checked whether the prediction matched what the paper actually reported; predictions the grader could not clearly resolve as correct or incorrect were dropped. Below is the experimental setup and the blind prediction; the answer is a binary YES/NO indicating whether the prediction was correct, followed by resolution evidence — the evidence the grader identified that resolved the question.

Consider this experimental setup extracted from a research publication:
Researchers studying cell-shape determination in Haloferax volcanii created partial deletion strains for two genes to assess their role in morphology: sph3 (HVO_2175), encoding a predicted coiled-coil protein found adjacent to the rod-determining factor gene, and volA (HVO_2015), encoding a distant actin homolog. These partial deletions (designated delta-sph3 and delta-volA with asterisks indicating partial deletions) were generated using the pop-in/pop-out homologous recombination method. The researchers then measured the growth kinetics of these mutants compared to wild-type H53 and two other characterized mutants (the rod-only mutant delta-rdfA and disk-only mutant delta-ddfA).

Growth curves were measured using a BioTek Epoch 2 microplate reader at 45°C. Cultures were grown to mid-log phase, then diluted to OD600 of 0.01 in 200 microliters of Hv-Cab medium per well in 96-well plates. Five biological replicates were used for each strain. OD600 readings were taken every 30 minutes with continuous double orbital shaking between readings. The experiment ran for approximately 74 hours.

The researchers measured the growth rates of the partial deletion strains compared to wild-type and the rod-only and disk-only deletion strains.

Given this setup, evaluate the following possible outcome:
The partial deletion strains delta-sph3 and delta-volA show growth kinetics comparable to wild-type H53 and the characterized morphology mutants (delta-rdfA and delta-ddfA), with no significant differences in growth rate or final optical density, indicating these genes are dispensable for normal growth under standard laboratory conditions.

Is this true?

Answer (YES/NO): YES